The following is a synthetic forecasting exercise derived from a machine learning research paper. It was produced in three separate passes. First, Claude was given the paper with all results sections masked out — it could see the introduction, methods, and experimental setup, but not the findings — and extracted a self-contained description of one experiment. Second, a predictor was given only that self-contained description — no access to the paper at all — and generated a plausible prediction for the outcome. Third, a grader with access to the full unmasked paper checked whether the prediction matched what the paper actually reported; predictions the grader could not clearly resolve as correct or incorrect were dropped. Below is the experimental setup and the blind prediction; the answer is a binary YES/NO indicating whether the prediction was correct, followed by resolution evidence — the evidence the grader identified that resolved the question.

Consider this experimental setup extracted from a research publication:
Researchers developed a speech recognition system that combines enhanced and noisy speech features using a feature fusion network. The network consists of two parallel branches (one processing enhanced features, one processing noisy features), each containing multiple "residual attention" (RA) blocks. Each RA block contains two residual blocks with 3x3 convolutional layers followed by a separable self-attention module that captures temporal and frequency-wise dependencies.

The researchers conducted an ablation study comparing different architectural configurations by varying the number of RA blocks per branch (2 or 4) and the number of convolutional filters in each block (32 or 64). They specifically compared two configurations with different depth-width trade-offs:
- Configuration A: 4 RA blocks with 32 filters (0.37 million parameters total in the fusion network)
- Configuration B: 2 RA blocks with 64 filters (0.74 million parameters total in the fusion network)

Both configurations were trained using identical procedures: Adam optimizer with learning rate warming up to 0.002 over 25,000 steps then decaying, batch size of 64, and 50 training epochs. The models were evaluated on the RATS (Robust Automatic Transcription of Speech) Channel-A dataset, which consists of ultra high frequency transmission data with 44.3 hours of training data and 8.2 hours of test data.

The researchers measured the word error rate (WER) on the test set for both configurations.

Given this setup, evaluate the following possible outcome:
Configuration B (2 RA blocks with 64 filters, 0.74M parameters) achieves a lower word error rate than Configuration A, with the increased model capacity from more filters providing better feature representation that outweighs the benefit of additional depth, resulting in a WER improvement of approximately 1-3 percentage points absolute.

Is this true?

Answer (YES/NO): NO